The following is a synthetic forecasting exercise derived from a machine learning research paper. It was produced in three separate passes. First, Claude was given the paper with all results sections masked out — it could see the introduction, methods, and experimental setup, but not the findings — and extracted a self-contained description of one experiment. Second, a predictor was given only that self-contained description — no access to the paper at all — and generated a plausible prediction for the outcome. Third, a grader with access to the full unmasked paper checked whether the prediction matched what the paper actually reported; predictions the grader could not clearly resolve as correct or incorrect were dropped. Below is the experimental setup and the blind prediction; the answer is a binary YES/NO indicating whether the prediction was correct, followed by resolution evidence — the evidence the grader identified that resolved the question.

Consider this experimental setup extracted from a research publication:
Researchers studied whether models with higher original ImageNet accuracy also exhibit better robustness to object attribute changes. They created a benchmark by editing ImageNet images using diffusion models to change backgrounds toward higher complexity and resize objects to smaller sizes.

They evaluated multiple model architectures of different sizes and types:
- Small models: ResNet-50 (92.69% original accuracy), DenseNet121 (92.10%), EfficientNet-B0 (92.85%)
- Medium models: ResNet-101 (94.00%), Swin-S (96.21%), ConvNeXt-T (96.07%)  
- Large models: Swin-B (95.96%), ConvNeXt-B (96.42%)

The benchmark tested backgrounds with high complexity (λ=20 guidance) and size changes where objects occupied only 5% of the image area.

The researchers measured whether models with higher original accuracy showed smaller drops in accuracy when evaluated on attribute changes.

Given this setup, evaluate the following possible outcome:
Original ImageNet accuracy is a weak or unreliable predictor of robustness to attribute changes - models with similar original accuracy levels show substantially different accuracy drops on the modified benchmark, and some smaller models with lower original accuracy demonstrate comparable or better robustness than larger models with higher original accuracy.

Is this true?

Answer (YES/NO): NO